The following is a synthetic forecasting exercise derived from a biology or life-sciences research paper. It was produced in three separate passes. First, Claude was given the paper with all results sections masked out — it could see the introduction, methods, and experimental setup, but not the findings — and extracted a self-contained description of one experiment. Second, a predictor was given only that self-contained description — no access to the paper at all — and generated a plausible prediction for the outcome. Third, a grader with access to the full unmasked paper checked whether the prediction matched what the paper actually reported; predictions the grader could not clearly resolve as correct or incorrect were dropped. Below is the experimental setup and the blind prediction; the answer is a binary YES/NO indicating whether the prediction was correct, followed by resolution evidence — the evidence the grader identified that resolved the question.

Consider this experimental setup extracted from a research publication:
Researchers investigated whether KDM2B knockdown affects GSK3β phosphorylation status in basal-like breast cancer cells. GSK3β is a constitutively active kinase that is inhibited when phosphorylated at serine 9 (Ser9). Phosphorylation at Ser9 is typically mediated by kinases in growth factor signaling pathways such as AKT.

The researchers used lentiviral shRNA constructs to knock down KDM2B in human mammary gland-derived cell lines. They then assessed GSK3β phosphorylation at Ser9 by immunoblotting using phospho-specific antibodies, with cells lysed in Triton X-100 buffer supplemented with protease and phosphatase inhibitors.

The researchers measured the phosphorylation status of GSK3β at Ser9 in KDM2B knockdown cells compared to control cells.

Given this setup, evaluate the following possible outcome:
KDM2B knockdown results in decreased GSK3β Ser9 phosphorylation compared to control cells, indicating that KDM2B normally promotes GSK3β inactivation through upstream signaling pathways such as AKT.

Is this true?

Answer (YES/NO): NO